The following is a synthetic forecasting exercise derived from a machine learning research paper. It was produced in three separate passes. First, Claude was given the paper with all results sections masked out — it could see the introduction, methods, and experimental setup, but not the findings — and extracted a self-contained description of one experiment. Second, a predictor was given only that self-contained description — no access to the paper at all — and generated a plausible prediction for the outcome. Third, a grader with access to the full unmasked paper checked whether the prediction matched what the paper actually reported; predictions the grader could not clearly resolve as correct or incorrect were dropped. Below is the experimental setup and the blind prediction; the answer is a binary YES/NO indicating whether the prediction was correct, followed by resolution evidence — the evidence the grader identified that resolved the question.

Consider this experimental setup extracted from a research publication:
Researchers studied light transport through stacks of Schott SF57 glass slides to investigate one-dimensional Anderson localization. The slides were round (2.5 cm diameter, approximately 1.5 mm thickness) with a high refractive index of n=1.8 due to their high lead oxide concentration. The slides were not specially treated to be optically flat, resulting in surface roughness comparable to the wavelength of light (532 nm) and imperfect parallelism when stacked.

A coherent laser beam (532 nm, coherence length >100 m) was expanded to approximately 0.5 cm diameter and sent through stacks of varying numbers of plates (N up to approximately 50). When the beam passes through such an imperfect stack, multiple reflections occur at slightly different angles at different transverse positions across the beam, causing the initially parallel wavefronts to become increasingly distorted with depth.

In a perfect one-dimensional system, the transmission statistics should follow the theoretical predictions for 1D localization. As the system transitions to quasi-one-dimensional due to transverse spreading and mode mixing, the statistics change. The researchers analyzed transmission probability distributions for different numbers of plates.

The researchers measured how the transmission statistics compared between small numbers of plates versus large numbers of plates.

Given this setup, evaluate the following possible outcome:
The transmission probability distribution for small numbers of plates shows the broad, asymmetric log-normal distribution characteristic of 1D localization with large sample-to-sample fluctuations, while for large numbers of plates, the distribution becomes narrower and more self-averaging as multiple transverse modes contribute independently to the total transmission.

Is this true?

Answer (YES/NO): NO